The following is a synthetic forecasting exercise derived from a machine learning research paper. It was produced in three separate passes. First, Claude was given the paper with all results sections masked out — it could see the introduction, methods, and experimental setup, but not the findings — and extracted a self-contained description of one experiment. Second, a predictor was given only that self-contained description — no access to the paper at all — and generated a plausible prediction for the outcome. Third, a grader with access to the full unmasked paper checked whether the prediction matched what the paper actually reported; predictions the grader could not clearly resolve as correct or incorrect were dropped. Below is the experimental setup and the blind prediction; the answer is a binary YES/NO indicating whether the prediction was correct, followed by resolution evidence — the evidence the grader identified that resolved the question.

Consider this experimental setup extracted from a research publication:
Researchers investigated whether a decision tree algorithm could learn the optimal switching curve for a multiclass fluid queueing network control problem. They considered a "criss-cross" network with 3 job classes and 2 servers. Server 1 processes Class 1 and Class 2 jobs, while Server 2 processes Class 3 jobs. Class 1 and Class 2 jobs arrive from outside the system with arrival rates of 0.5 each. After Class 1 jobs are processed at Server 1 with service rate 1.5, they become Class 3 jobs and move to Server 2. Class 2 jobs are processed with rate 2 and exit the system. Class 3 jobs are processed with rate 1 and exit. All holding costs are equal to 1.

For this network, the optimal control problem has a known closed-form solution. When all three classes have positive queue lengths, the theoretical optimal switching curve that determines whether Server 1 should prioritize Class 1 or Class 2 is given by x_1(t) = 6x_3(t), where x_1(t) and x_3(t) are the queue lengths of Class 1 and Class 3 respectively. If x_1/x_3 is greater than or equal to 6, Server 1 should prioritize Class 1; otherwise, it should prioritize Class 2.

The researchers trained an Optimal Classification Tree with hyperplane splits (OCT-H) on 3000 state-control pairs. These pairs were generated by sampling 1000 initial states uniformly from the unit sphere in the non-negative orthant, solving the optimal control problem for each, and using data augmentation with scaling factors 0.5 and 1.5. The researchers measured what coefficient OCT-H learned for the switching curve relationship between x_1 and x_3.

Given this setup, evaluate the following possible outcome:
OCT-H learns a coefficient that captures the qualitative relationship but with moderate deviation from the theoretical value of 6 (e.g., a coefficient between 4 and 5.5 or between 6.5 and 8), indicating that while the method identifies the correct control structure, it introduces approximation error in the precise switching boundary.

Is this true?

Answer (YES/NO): NO